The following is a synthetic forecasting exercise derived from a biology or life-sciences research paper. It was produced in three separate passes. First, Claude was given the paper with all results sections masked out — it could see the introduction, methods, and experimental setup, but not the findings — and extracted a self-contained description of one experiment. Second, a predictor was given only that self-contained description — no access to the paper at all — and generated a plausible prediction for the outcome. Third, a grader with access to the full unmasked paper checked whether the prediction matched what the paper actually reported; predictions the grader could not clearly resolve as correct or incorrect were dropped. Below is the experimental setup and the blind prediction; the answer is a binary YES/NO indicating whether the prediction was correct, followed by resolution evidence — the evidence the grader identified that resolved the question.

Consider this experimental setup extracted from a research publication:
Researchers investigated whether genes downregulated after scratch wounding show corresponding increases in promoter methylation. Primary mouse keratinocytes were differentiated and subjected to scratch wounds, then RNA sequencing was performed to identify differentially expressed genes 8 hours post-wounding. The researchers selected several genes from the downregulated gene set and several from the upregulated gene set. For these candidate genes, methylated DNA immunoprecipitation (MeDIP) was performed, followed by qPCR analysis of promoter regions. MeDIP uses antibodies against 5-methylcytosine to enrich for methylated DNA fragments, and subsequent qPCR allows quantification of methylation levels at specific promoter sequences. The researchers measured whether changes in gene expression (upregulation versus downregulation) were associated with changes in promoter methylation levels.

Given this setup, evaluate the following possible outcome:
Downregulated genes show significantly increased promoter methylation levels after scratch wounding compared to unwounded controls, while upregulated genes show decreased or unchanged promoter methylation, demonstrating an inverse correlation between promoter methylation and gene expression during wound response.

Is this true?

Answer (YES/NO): YES